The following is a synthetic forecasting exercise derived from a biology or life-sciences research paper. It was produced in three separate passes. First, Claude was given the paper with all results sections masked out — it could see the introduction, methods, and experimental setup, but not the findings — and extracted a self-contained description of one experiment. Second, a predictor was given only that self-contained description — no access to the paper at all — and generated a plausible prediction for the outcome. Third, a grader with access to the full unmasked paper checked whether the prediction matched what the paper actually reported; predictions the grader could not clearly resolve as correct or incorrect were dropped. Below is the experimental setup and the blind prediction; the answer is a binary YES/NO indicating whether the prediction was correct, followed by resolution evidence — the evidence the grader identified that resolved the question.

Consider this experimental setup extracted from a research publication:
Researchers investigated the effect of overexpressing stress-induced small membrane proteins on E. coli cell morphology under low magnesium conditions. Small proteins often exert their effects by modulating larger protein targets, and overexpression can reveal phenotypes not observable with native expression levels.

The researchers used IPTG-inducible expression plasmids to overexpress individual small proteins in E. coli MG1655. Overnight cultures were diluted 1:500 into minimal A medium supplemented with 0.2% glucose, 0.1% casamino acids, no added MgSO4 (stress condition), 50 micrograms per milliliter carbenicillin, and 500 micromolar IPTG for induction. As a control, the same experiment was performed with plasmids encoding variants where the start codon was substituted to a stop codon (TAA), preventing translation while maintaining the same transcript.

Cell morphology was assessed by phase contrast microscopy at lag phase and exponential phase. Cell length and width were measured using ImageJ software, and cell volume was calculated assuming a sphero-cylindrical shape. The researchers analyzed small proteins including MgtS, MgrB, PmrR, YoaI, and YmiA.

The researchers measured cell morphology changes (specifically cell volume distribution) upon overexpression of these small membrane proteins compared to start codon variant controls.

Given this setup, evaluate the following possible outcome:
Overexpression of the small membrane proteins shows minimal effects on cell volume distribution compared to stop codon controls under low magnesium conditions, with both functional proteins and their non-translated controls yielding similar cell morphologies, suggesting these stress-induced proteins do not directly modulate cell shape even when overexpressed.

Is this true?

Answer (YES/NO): NO